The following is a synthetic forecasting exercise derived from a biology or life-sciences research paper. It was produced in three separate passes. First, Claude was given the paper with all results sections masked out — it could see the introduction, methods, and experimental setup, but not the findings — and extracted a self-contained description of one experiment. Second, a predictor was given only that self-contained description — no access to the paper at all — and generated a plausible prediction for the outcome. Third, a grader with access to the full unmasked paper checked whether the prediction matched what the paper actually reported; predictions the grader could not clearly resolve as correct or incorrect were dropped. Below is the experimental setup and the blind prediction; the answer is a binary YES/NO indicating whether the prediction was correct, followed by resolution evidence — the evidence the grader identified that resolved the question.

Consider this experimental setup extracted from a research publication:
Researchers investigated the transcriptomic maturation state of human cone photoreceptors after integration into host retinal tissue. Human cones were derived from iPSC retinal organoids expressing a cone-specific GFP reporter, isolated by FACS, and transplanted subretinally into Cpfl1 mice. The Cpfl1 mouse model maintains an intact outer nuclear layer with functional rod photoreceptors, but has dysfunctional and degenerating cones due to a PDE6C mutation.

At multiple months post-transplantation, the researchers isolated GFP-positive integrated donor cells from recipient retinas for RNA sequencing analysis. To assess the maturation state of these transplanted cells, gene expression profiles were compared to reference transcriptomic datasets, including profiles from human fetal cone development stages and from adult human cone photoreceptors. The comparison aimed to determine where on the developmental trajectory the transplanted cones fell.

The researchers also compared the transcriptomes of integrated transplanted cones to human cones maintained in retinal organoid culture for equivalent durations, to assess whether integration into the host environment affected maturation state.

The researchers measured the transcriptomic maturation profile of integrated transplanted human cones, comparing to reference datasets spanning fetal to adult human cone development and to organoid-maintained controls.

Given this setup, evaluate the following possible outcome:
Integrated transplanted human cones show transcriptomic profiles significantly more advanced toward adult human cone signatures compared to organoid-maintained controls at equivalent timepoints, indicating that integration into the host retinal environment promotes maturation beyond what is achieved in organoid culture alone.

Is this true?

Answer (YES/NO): NO